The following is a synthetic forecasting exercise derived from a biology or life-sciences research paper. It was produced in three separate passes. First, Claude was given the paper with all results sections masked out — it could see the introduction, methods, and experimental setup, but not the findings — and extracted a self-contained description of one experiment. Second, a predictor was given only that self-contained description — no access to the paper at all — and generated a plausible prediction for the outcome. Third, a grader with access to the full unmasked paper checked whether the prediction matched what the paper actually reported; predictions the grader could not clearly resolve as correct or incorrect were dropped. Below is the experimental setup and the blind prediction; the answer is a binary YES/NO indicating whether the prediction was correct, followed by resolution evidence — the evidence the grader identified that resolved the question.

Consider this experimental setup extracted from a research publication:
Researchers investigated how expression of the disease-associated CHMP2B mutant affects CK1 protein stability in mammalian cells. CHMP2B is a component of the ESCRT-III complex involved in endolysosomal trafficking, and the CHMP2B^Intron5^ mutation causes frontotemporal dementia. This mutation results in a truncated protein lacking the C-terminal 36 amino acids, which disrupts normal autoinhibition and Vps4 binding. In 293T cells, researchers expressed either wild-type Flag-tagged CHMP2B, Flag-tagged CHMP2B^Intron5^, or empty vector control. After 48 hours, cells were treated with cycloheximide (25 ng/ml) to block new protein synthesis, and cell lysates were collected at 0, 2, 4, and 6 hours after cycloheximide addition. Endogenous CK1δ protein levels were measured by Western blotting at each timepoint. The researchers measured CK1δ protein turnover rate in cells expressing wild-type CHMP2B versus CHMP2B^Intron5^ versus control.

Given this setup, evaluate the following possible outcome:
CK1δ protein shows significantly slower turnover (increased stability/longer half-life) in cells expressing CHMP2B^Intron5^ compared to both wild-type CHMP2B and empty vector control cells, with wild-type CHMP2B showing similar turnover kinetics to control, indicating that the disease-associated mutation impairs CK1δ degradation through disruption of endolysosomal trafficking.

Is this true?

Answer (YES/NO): NO